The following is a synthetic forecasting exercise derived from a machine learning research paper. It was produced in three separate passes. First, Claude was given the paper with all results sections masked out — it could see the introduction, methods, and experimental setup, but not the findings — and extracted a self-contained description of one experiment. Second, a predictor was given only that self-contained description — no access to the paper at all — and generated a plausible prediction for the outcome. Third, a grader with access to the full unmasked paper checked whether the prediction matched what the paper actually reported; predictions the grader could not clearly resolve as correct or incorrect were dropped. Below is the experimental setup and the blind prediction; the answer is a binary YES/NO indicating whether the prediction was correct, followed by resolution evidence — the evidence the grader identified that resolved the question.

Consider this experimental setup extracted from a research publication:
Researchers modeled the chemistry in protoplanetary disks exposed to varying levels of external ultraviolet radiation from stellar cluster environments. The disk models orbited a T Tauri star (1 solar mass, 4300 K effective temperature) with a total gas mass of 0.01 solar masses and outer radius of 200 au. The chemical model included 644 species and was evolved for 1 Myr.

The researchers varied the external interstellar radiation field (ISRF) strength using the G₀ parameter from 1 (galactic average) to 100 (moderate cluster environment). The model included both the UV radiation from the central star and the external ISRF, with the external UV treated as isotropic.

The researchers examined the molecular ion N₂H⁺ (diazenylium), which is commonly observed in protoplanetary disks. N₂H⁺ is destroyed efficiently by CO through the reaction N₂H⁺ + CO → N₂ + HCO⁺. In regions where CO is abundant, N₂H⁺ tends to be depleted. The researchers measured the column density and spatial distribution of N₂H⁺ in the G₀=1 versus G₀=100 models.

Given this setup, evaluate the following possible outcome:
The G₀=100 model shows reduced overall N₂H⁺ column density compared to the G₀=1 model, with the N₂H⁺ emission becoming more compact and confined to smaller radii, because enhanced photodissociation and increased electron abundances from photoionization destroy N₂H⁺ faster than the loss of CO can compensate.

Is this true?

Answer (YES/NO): YES